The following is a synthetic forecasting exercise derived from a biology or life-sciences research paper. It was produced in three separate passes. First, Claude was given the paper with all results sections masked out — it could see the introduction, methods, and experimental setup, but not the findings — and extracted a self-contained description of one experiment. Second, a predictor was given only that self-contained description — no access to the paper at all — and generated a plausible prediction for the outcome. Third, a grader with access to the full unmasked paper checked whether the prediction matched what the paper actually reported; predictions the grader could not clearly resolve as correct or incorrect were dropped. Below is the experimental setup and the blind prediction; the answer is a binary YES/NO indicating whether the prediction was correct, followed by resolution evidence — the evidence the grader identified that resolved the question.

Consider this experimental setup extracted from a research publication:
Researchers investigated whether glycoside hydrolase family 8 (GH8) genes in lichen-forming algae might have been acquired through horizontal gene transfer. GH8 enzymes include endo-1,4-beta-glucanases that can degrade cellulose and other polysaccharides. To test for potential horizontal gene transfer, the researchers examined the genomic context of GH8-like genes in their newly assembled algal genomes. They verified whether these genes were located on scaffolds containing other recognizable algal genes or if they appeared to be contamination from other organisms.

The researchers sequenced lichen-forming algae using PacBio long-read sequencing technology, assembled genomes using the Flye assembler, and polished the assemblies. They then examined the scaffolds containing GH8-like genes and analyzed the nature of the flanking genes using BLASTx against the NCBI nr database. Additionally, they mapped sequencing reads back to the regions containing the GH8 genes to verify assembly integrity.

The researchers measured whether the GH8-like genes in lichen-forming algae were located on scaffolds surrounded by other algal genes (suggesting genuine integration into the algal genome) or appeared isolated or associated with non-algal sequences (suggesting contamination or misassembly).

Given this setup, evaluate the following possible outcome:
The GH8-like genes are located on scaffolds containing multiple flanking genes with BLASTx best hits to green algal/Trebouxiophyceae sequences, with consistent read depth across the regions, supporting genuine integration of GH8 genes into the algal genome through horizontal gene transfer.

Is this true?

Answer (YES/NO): YES